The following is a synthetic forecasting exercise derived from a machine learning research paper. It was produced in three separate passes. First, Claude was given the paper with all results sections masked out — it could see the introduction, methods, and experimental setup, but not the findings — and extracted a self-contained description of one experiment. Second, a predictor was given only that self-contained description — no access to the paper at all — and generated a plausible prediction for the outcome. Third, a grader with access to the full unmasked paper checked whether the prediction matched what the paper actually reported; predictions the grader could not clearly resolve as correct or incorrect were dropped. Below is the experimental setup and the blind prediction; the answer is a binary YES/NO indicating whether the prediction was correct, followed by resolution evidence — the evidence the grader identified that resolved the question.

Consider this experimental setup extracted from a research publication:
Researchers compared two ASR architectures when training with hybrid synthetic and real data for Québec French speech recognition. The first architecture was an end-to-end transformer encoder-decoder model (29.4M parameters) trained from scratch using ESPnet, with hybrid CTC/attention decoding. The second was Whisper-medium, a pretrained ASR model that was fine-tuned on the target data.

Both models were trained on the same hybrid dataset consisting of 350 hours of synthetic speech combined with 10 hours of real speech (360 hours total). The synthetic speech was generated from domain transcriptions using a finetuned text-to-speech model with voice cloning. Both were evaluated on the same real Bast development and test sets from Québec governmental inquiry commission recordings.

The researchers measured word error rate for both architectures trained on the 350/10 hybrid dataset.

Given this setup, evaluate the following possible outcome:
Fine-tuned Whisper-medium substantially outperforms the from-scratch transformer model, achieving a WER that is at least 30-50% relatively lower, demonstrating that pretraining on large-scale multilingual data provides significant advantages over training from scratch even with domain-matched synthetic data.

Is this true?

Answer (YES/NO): YES